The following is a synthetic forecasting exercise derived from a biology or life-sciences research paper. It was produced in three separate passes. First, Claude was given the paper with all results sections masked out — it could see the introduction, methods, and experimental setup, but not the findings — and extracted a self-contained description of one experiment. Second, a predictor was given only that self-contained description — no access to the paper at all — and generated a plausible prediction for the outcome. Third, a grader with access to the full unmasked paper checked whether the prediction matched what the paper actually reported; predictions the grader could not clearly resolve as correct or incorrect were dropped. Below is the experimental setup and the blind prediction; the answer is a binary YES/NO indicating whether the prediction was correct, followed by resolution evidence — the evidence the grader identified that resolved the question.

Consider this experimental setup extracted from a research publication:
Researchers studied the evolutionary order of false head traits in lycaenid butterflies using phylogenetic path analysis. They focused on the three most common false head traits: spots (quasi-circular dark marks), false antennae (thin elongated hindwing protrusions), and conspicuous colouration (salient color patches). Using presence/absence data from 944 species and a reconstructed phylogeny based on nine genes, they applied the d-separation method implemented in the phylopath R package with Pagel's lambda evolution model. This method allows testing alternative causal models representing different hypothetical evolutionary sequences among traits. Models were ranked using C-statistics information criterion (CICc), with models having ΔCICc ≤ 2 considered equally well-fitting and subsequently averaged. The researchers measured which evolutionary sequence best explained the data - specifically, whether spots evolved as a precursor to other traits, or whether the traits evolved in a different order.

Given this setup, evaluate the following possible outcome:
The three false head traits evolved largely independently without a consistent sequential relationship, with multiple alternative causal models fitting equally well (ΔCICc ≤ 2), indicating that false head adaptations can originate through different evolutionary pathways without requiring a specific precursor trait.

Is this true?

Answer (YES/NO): NO